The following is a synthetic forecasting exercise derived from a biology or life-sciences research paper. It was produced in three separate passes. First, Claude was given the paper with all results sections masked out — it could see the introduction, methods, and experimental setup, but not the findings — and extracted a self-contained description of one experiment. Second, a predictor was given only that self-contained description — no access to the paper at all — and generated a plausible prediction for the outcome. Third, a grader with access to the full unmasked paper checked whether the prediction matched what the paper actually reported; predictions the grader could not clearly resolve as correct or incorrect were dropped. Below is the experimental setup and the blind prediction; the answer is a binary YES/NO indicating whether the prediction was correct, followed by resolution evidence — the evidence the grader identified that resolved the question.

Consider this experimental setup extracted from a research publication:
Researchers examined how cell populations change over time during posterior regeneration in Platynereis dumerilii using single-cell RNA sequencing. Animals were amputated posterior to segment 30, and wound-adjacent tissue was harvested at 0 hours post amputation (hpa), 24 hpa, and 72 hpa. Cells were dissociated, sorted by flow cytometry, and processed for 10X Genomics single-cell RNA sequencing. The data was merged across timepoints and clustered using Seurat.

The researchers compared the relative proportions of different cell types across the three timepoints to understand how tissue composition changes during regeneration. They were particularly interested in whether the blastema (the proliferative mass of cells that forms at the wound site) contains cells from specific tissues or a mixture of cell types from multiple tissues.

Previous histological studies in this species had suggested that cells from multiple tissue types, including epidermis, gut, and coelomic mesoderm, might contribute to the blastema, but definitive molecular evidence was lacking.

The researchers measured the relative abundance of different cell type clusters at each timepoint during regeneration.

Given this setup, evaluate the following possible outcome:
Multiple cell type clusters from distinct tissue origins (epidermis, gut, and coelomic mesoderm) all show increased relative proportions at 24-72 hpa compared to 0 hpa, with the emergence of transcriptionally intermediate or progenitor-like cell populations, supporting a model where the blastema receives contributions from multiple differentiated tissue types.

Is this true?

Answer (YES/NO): NO